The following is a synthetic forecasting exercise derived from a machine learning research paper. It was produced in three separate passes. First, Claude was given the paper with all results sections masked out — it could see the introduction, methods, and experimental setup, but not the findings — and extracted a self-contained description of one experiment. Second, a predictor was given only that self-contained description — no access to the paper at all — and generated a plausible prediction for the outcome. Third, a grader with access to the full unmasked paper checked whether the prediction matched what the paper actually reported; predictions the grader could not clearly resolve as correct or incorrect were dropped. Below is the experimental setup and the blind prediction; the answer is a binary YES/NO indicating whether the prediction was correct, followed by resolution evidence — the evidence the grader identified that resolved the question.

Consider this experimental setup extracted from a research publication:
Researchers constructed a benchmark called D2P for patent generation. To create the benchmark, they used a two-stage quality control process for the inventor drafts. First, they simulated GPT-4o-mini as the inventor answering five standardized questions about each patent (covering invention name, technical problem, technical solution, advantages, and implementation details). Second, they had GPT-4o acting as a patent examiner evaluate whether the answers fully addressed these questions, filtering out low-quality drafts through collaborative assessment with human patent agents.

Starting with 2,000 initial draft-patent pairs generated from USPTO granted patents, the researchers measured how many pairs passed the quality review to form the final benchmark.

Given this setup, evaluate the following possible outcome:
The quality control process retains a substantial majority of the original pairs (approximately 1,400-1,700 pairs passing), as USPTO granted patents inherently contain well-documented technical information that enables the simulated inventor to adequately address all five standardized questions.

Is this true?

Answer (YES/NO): NO